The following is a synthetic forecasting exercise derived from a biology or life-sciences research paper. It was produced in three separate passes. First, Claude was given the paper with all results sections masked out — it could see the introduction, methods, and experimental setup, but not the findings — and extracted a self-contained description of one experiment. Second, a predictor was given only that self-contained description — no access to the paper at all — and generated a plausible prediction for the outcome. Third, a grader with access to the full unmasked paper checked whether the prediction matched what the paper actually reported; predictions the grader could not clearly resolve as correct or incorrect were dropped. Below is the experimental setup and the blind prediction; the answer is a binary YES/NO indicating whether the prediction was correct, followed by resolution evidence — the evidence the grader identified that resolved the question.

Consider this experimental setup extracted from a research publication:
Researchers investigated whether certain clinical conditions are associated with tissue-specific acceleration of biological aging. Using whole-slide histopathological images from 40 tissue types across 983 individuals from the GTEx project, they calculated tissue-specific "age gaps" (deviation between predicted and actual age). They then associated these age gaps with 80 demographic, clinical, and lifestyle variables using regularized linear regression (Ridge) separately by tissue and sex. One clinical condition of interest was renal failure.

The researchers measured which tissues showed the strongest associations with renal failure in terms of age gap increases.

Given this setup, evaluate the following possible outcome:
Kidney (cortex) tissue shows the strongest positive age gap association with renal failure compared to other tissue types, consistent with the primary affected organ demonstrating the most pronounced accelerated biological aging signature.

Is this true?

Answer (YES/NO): NO